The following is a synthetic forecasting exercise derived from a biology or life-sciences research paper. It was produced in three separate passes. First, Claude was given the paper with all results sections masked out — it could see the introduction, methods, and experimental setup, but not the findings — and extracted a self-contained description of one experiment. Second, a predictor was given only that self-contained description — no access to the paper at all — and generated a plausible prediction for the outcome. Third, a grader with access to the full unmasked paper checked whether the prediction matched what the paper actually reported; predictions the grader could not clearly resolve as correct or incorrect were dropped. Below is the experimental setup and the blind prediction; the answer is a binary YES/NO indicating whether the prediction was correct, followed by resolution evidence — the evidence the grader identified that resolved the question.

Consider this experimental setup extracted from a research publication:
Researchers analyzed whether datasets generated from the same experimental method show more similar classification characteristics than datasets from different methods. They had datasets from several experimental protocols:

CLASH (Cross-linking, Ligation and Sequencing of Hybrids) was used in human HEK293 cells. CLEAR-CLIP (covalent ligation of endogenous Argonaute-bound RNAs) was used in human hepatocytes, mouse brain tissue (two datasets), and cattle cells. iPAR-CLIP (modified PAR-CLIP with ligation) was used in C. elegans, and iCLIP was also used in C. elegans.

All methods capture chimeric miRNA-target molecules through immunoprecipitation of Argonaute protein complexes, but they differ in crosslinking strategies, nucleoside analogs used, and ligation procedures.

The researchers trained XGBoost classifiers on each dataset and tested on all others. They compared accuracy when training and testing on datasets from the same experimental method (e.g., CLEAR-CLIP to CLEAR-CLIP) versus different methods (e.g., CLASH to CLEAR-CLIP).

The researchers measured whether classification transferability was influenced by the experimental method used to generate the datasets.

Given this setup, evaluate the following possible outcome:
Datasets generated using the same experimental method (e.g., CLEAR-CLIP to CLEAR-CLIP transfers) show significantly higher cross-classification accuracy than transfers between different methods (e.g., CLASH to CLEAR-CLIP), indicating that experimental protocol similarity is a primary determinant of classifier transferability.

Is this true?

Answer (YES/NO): NO